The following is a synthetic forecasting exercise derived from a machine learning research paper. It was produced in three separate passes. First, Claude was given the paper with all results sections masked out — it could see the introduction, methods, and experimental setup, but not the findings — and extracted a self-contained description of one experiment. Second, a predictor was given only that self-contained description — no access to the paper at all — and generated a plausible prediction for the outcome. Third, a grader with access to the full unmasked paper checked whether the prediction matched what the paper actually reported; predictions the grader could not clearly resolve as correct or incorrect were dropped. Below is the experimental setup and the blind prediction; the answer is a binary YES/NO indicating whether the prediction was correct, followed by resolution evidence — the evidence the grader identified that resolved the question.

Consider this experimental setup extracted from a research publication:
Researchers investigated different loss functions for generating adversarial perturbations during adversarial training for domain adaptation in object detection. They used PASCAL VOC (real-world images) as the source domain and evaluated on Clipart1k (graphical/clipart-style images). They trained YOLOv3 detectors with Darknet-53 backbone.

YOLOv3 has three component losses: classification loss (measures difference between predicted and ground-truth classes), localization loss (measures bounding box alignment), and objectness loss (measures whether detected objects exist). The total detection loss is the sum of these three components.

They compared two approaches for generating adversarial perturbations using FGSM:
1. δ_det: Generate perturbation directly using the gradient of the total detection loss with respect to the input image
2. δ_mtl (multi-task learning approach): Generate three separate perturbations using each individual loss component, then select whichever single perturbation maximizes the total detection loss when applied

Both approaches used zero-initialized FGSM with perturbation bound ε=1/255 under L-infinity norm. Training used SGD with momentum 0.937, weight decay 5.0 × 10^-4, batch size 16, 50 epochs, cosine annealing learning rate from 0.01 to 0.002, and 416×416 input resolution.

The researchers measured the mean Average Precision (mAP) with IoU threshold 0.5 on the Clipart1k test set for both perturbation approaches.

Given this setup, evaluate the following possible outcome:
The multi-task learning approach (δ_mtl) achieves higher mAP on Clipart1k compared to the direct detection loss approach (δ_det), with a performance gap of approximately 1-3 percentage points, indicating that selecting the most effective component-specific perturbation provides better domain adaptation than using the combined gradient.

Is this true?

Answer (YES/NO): NO